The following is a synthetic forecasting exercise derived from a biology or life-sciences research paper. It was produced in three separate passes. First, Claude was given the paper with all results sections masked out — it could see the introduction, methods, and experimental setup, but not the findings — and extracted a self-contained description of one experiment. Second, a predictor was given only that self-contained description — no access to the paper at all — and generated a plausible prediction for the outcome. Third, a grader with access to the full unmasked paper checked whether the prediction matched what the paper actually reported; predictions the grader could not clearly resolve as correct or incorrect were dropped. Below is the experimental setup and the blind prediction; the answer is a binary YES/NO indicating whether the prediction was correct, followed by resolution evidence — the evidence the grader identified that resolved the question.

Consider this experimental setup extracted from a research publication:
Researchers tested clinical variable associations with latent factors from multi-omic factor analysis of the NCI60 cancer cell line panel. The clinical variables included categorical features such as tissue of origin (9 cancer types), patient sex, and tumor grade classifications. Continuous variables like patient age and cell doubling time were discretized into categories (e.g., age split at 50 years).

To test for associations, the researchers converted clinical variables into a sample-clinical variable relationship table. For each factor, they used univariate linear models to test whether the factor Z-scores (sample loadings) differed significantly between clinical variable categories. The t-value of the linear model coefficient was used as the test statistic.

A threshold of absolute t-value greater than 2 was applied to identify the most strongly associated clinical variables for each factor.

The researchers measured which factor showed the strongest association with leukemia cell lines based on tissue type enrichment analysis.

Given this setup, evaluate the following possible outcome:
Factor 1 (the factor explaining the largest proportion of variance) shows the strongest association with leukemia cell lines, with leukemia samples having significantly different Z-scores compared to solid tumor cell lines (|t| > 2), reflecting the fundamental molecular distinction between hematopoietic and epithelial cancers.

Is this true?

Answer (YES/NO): NO